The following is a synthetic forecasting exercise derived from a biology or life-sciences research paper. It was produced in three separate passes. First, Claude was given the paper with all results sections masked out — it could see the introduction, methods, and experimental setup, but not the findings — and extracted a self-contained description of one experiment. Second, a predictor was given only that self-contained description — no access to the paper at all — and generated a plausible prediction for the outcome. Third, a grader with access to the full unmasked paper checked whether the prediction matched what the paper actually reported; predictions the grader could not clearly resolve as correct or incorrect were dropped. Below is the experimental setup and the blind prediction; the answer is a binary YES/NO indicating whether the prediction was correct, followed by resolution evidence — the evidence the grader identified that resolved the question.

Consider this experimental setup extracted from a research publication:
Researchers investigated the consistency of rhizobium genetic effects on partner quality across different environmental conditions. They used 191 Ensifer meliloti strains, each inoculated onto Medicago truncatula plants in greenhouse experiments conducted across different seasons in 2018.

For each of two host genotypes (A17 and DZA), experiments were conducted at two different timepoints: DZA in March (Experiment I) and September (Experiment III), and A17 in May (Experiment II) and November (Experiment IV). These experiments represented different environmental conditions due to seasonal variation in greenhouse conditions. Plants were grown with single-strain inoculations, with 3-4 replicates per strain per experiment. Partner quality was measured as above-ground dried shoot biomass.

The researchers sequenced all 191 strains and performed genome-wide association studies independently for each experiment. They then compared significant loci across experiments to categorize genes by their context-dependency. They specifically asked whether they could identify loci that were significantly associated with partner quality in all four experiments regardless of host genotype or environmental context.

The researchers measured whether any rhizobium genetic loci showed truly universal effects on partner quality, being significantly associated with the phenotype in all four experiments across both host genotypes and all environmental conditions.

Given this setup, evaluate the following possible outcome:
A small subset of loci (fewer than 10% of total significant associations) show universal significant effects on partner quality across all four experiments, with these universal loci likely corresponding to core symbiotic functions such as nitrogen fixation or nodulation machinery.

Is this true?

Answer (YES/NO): NO